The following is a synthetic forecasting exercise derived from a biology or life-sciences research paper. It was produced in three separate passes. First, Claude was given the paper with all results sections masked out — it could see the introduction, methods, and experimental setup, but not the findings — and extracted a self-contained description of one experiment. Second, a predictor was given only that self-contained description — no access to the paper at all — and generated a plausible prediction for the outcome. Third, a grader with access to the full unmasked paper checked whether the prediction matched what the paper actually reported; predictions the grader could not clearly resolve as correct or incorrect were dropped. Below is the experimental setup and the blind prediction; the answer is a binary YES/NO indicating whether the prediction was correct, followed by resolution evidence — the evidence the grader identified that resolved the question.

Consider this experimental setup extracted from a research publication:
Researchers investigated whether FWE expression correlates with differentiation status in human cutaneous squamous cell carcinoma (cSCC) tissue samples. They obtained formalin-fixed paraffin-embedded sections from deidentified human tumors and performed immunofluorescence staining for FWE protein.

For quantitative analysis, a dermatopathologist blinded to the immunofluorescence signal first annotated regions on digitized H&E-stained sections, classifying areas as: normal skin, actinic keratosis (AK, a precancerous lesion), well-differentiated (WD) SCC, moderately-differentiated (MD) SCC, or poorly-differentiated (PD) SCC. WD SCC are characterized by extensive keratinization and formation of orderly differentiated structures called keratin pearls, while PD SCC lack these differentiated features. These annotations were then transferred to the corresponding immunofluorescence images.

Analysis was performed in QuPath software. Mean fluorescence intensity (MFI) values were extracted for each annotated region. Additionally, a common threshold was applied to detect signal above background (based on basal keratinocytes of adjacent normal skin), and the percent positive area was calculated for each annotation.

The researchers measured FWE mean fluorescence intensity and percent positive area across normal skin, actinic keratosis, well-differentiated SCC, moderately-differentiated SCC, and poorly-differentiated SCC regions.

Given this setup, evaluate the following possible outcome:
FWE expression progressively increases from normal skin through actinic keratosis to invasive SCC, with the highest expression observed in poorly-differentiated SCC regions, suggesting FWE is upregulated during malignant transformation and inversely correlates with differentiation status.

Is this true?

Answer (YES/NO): NO